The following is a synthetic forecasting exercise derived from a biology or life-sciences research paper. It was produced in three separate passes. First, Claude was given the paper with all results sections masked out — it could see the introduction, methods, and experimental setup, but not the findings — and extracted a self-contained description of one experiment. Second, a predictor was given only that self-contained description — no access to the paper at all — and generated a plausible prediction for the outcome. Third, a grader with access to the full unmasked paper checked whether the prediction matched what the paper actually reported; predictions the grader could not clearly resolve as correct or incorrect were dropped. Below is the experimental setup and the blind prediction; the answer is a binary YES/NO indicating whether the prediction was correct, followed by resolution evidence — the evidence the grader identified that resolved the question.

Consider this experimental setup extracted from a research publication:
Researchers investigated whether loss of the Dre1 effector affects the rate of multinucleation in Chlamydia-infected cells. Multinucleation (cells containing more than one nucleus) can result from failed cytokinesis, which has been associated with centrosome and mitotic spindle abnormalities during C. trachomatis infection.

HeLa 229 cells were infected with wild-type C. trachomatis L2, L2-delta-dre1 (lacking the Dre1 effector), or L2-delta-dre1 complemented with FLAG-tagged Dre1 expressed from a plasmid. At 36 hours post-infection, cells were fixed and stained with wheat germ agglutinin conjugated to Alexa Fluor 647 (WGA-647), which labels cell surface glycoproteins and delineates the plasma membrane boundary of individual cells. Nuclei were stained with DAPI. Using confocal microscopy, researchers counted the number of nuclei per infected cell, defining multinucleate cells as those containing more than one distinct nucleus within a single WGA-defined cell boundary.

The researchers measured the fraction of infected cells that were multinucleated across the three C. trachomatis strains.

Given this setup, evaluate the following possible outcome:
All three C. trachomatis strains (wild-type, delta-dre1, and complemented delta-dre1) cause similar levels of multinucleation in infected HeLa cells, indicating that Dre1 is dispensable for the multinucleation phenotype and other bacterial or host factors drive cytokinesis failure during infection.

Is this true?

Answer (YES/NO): NO